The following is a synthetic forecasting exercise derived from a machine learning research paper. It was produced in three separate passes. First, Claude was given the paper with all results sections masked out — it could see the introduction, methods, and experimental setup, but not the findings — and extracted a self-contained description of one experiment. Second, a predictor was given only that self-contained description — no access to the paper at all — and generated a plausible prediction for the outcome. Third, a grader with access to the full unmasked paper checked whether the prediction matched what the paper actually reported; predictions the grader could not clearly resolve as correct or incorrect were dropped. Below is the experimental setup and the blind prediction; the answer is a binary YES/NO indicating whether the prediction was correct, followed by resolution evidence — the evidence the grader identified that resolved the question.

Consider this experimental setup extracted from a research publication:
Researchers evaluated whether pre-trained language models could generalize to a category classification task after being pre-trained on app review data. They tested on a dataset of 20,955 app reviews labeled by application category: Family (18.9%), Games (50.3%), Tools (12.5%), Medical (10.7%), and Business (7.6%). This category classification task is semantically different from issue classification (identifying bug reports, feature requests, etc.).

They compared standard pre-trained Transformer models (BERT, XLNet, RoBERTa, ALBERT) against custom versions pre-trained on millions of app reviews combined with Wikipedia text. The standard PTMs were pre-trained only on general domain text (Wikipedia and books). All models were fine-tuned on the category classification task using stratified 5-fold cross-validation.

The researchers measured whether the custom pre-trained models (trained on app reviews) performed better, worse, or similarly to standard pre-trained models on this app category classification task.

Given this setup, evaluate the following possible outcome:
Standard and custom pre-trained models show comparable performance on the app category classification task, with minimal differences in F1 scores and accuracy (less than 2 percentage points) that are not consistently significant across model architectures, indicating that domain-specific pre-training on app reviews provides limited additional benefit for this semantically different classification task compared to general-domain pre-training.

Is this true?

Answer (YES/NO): NO